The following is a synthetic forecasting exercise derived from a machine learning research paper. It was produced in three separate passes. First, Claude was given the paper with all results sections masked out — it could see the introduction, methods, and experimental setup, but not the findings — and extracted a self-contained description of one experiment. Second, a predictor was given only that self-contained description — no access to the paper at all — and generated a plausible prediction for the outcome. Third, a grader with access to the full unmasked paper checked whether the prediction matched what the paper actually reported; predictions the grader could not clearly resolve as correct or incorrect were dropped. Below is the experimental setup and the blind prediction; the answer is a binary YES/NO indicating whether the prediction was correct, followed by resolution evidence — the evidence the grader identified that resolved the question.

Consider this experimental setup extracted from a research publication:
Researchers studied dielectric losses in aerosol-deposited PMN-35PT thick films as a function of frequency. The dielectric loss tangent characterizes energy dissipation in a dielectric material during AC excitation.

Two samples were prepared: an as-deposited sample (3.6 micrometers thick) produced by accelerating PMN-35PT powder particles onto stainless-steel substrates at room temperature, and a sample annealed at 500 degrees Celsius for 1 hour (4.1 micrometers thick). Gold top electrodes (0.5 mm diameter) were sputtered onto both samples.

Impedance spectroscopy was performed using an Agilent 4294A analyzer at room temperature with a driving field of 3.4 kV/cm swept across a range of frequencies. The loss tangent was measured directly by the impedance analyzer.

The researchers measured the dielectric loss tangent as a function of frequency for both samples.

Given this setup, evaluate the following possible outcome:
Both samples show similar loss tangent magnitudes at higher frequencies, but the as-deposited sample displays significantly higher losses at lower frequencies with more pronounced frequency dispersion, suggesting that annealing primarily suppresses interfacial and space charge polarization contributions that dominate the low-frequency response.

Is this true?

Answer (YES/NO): NO